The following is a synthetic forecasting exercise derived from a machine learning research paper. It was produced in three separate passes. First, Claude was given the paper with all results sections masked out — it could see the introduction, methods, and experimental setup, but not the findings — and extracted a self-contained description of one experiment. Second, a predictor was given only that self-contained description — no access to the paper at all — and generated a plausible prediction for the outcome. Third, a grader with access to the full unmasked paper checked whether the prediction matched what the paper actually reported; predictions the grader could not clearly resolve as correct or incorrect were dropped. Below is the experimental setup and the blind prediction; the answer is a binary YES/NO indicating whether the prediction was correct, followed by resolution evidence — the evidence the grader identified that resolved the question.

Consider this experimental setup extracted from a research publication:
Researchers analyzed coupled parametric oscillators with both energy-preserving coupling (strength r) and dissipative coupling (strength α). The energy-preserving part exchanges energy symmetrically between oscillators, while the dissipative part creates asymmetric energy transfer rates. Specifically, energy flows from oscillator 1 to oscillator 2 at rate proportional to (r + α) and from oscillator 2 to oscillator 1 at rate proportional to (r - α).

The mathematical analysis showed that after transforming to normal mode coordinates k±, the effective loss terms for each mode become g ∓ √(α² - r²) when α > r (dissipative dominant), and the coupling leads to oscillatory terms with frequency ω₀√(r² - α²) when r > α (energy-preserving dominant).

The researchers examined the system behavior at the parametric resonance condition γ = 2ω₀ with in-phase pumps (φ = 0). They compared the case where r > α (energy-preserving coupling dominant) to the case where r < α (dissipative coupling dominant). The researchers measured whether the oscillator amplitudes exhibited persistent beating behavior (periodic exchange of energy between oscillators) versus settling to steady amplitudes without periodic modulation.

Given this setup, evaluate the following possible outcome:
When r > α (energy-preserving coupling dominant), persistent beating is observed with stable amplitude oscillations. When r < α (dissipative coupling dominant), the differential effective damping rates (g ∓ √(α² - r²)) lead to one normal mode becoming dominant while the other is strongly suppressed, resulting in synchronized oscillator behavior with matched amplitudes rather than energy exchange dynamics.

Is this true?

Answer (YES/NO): NO